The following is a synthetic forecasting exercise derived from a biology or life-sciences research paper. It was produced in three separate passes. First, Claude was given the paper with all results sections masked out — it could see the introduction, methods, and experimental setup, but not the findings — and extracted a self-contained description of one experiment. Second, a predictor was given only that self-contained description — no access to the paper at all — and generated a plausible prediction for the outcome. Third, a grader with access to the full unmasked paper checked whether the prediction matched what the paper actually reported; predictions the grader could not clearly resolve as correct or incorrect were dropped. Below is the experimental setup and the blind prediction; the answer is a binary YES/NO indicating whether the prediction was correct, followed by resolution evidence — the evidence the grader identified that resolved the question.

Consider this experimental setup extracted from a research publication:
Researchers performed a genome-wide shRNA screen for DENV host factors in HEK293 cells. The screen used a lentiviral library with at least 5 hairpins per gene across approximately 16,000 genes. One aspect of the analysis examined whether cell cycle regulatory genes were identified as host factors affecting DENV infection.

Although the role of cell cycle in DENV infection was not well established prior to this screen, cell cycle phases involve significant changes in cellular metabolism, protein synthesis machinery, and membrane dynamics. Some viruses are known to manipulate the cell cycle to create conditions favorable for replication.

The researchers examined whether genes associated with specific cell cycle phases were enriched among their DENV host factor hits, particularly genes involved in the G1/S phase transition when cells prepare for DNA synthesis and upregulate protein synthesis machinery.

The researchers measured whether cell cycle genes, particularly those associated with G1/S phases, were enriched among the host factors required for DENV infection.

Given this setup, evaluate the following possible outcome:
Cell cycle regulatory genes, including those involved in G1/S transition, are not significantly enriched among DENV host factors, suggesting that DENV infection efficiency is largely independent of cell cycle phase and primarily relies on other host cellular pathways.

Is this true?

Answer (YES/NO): NO